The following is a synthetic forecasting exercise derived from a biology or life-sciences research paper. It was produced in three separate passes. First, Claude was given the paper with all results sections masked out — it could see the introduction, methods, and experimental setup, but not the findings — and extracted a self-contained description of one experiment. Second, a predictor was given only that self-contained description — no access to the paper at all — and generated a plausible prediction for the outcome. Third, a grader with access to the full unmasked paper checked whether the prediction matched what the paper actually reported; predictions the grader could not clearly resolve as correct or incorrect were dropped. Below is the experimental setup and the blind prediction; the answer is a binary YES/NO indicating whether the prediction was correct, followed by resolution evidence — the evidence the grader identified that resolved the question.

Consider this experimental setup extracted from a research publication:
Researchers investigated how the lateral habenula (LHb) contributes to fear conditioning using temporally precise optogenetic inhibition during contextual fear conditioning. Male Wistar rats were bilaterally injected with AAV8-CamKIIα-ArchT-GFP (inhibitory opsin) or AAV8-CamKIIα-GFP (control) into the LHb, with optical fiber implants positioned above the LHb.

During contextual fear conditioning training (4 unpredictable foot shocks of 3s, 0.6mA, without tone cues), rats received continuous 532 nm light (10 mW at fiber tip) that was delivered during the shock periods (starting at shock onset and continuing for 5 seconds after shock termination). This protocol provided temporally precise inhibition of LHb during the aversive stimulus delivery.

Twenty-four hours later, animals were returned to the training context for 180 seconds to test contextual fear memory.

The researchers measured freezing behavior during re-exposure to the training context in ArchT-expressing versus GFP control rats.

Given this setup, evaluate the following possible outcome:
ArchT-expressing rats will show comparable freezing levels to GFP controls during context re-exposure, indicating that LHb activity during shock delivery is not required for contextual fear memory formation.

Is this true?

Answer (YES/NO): YES